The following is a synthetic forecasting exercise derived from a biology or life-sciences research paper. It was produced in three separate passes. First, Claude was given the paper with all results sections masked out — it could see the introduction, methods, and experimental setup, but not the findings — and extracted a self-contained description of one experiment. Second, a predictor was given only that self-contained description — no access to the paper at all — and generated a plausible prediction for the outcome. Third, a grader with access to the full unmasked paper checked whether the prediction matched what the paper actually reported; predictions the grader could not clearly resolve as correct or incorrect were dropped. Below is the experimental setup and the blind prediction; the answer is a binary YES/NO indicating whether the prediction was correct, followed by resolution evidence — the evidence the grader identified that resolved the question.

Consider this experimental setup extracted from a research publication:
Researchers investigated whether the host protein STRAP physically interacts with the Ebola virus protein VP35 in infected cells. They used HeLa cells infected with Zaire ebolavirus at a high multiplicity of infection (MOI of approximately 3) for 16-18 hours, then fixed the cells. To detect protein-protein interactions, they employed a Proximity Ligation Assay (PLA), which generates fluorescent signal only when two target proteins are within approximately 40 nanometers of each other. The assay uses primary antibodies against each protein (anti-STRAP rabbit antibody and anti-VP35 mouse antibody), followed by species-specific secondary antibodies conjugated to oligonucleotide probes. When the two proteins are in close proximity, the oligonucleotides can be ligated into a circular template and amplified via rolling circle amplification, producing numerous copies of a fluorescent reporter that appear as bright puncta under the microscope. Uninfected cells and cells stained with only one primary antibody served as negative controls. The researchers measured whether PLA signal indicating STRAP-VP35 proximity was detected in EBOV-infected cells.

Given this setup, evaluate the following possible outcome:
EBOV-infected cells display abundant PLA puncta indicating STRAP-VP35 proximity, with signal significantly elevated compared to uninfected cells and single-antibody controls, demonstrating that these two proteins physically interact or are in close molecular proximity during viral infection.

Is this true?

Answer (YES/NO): YES